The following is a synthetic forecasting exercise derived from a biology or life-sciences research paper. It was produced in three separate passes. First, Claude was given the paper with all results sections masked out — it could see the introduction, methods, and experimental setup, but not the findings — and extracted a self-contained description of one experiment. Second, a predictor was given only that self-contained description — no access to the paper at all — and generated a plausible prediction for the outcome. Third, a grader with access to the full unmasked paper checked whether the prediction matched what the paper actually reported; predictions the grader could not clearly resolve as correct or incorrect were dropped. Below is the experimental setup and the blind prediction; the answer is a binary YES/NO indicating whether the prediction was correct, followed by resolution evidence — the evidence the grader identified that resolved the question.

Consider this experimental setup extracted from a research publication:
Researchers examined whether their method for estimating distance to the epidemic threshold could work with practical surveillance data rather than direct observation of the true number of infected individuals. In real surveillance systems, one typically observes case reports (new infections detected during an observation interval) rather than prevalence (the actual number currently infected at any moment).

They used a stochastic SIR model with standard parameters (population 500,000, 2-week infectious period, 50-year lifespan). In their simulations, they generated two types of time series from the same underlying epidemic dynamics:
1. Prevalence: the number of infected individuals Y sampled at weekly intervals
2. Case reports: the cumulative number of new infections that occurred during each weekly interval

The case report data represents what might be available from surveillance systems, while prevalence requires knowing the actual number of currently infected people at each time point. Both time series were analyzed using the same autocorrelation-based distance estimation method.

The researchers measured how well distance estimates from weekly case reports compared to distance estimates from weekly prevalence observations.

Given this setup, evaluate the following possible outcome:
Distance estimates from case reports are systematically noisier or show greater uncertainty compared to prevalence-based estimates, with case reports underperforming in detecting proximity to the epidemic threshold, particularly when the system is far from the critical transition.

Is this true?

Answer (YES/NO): NO